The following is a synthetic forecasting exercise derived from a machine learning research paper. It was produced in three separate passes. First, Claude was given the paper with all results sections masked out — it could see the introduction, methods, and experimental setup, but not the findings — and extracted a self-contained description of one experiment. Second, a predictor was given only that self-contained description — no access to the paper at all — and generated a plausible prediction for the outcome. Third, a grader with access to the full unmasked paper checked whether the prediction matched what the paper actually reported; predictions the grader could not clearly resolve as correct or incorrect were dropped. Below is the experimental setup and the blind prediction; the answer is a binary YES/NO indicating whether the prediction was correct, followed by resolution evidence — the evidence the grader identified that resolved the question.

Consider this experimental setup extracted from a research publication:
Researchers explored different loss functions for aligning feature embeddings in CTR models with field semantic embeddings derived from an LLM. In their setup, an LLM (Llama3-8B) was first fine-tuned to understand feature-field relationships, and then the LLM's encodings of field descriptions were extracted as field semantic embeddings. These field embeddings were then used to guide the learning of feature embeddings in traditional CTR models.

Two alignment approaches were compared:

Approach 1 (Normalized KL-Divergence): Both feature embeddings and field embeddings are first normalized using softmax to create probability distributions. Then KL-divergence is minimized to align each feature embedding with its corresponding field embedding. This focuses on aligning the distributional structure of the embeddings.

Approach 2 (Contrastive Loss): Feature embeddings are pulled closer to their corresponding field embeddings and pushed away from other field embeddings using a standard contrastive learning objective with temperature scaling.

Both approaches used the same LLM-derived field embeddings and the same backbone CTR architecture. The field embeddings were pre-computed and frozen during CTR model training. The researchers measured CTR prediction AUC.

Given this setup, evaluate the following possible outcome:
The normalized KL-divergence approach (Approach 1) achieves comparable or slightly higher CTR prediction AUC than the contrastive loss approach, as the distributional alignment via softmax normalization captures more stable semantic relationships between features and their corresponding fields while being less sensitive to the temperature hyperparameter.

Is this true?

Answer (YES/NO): YES